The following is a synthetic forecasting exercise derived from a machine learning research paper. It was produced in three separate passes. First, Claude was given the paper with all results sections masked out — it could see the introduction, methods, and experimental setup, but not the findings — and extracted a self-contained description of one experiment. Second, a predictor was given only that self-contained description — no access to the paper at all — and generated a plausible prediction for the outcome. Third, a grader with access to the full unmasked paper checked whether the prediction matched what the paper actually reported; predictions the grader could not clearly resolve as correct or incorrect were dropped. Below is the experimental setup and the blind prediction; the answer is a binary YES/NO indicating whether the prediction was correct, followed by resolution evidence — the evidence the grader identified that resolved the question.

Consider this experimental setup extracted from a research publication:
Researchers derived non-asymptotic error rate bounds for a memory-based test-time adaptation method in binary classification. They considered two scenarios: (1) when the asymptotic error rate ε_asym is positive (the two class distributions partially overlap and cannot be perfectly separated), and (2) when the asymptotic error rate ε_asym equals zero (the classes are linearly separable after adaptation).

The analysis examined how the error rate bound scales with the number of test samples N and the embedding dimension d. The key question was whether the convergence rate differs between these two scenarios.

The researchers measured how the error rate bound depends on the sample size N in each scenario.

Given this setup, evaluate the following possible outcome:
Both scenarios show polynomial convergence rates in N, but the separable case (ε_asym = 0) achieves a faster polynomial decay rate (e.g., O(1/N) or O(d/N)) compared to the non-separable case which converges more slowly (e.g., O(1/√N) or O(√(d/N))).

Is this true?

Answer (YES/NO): NO